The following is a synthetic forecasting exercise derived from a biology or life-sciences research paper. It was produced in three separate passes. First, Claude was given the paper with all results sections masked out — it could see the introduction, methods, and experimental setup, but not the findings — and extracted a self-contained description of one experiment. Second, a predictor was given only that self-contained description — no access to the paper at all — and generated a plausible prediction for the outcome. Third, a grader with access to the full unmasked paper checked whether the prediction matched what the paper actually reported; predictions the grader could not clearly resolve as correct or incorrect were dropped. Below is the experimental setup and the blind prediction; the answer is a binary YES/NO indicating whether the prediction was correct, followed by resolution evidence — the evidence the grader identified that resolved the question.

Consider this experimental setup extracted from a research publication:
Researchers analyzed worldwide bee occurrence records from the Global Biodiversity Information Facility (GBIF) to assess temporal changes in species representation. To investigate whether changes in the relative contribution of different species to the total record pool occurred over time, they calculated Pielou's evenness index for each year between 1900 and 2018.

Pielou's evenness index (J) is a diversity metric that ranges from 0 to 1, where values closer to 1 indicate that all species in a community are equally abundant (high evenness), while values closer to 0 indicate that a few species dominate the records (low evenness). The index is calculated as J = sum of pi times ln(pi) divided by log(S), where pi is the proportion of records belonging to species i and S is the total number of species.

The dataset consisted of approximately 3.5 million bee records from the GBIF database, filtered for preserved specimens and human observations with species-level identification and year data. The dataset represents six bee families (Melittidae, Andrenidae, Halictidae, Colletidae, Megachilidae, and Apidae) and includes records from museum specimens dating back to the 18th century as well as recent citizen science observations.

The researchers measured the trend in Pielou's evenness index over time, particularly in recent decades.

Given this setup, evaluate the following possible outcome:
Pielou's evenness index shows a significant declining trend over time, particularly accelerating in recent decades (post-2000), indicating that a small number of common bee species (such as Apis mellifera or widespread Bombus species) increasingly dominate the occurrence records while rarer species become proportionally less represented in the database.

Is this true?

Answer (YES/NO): YES